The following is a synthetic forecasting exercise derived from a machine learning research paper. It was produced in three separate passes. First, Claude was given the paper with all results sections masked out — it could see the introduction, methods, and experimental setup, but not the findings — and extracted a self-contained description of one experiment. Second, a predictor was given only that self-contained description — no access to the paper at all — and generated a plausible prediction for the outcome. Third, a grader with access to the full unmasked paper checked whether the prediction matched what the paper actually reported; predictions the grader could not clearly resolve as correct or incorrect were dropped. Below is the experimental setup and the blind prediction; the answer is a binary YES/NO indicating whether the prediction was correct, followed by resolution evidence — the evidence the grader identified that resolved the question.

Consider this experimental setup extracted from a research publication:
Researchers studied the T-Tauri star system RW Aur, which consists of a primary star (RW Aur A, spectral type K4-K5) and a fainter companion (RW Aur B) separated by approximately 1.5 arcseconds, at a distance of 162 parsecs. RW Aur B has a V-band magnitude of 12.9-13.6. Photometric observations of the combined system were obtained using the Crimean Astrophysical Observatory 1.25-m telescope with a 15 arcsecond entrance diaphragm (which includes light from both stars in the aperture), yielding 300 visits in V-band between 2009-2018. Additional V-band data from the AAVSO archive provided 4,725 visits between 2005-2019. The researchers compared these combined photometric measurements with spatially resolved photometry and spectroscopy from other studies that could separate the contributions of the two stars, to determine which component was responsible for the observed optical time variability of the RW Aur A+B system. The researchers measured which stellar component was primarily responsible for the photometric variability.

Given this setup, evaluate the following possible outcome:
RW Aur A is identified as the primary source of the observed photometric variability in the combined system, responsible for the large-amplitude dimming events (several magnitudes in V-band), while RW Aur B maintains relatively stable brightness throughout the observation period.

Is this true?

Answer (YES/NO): YES